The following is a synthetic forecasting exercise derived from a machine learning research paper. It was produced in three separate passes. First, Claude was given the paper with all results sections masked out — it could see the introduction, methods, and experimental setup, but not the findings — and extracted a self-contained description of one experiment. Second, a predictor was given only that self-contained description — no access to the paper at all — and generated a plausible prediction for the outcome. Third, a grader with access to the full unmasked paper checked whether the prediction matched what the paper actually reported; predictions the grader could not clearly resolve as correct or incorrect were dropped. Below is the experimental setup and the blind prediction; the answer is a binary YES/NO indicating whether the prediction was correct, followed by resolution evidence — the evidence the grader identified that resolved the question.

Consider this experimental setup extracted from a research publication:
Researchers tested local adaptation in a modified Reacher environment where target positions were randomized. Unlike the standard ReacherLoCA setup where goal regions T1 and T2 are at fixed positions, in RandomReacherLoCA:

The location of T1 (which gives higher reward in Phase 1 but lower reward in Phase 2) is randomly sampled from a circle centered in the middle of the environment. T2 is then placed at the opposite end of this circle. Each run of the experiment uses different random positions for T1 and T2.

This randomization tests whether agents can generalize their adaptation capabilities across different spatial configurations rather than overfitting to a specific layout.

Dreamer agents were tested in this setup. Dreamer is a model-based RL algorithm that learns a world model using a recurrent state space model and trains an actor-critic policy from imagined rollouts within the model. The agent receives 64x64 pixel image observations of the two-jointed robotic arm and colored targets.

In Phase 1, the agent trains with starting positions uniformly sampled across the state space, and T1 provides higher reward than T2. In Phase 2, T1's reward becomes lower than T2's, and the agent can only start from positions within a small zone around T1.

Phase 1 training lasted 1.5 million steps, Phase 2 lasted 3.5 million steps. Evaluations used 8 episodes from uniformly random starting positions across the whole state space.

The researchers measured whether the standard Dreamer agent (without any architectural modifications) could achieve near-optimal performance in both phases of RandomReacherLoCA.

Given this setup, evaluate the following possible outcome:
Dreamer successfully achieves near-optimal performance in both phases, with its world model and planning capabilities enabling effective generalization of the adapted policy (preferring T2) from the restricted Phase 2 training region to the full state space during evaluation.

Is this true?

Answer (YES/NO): NO